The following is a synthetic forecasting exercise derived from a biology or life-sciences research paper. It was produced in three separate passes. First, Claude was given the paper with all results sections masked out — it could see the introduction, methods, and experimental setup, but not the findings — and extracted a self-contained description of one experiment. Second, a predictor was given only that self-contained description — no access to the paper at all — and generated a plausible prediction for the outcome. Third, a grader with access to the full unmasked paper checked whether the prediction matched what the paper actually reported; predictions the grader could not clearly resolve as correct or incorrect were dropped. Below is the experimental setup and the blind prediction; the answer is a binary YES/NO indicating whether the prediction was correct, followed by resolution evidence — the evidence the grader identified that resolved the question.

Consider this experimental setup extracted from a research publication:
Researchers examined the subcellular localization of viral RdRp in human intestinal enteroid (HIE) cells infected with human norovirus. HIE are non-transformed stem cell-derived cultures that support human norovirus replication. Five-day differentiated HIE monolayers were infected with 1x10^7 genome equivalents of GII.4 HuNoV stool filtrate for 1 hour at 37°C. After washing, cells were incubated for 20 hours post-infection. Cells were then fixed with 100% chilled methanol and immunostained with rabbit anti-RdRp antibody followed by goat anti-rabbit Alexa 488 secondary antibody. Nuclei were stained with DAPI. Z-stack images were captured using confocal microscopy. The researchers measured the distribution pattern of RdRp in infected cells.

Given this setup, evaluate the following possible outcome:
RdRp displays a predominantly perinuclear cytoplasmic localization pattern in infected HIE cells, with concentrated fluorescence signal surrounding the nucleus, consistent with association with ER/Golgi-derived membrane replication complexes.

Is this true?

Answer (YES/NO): NO